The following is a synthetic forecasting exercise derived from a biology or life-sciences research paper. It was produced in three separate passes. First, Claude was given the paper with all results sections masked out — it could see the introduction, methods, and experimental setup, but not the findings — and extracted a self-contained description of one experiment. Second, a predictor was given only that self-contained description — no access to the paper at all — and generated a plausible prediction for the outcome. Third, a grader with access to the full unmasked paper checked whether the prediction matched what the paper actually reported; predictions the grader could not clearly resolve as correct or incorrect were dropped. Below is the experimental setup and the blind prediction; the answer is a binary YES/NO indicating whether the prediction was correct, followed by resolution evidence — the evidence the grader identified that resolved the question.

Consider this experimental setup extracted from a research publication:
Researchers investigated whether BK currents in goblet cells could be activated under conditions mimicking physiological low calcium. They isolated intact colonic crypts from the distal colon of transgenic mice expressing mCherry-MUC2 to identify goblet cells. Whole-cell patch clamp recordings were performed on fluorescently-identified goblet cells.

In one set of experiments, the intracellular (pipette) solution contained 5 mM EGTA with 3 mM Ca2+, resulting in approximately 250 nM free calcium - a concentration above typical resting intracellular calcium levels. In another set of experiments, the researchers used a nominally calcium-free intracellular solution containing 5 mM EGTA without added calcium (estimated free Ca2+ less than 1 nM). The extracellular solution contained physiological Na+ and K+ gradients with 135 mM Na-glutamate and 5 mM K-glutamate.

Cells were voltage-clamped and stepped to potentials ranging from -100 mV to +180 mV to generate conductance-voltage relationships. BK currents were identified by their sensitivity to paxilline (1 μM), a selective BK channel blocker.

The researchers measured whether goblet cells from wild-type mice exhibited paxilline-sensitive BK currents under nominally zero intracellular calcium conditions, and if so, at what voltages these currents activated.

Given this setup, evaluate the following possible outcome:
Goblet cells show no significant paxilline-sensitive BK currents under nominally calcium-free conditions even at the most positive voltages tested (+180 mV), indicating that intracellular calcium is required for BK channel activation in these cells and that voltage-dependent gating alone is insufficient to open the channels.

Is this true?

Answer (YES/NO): NO